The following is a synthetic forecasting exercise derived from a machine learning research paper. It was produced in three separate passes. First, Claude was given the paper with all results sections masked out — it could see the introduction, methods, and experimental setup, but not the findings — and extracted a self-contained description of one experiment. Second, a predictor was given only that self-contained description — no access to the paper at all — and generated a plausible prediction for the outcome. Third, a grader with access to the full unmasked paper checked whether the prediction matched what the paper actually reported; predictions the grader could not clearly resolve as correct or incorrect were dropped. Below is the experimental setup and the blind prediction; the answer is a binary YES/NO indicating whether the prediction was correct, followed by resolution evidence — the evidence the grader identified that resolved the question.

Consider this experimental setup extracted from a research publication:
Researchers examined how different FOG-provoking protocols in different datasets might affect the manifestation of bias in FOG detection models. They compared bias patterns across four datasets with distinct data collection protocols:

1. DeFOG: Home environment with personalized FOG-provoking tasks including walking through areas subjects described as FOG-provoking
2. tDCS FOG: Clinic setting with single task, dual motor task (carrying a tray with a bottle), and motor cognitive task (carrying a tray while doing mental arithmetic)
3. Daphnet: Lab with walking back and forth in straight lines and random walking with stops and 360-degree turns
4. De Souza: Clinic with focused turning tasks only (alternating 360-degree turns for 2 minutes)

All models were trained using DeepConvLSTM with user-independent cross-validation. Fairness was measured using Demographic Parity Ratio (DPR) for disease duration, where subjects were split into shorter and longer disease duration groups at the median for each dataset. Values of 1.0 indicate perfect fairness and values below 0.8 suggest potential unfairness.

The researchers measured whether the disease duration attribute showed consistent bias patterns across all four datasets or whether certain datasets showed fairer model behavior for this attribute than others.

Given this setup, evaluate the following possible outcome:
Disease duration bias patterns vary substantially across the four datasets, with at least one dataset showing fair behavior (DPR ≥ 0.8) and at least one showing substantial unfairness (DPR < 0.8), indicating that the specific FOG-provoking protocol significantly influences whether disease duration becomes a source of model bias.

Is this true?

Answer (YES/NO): NO